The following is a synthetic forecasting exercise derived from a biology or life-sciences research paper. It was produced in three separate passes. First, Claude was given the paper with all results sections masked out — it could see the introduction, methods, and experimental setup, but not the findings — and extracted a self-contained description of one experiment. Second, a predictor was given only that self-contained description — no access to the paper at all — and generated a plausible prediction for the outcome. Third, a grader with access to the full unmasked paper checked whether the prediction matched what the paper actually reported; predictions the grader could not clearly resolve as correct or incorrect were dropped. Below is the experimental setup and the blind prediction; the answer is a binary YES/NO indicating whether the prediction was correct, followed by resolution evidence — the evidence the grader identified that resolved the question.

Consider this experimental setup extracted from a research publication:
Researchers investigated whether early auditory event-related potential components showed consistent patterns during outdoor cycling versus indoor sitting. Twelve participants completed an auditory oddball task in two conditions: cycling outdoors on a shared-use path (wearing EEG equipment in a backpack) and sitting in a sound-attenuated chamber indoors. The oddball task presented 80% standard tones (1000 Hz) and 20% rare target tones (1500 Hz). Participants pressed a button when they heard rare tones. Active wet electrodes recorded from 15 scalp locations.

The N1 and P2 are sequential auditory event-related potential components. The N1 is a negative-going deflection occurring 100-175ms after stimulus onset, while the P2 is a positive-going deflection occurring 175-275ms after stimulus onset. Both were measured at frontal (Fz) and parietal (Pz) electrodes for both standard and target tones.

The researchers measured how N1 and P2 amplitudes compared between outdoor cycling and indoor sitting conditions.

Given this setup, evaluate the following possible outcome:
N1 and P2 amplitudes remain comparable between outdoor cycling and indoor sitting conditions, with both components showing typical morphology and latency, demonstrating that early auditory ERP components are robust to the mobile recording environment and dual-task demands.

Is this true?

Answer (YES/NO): NO